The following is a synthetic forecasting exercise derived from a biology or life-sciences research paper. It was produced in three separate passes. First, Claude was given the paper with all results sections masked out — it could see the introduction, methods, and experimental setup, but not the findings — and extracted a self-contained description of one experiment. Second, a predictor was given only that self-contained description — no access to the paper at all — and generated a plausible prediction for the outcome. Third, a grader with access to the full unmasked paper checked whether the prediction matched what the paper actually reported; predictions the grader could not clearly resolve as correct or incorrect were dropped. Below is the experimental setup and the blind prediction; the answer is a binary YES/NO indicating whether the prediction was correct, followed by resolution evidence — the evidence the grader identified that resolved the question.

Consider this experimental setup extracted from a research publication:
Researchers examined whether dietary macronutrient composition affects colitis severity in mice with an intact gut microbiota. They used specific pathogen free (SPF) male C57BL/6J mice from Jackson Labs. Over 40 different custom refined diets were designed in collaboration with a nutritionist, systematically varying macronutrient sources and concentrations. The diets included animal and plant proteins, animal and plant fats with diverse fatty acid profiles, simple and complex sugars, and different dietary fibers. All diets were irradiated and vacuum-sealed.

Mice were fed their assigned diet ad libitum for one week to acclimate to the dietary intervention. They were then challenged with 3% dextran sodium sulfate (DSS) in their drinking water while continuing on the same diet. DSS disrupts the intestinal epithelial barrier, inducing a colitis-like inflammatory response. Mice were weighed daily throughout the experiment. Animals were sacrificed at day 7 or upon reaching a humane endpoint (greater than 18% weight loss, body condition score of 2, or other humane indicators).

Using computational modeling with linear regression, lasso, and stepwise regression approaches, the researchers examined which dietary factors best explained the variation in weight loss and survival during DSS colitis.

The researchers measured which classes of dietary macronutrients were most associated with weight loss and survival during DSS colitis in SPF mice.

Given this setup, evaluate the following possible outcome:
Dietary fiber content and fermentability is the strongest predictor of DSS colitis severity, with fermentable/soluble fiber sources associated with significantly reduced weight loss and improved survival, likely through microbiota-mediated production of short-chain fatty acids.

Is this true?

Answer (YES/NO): NO